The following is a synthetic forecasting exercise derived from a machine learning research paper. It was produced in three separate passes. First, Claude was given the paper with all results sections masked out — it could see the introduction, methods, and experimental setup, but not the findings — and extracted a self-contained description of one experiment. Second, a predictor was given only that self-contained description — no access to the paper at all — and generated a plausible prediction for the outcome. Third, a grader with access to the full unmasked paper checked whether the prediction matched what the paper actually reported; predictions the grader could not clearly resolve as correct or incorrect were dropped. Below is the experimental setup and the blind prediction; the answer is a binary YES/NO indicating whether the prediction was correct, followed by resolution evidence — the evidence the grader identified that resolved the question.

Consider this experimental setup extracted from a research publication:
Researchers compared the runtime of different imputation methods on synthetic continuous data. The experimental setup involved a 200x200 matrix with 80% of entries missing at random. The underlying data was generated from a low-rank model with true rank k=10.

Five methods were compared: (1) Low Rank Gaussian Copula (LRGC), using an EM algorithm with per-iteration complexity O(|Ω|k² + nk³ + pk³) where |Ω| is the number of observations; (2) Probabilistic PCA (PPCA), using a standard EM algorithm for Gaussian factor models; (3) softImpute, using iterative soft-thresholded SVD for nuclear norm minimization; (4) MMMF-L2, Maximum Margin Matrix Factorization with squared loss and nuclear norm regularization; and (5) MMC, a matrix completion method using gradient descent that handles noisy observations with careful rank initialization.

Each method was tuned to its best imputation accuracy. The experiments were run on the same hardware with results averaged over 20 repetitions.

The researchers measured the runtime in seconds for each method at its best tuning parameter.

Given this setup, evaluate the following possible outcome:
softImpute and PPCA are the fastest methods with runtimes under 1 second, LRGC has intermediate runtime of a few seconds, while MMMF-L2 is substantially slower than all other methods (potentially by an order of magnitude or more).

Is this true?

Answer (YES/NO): NO